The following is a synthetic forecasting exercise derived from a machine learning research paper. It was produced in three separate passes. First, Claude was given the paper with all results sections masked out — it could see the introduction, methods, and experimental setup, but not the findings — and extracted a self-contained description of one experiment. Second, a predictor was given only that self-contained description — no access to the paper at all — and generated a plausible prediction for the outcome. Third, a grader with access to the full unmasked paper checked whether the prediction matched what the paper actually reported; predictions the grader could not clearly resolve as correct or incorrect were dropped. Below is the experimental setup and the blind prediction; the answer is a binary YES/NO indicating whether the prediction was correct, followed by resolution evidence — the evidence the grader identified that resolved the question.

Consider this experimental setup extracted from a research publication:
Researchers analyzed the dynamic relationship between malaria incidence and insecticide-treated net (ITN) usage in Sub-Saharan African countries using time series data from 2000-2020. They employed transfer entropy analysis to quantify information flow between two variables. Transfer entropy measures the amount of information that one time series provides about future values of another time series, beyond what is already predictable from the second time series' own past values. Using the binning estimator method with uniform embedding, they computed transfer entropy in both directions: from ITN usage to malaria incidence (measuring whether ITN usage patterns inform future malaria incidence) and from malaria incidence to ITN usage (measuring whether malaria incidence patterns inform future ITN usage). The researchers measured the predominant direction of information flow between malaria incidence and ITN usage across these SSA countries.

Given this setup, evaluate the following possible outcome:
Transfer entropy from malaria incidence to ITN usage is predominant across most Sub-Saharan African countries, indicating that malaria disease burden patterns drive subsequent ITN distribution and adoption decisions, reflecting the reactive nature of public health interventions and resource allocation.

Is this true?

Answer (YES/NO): YES